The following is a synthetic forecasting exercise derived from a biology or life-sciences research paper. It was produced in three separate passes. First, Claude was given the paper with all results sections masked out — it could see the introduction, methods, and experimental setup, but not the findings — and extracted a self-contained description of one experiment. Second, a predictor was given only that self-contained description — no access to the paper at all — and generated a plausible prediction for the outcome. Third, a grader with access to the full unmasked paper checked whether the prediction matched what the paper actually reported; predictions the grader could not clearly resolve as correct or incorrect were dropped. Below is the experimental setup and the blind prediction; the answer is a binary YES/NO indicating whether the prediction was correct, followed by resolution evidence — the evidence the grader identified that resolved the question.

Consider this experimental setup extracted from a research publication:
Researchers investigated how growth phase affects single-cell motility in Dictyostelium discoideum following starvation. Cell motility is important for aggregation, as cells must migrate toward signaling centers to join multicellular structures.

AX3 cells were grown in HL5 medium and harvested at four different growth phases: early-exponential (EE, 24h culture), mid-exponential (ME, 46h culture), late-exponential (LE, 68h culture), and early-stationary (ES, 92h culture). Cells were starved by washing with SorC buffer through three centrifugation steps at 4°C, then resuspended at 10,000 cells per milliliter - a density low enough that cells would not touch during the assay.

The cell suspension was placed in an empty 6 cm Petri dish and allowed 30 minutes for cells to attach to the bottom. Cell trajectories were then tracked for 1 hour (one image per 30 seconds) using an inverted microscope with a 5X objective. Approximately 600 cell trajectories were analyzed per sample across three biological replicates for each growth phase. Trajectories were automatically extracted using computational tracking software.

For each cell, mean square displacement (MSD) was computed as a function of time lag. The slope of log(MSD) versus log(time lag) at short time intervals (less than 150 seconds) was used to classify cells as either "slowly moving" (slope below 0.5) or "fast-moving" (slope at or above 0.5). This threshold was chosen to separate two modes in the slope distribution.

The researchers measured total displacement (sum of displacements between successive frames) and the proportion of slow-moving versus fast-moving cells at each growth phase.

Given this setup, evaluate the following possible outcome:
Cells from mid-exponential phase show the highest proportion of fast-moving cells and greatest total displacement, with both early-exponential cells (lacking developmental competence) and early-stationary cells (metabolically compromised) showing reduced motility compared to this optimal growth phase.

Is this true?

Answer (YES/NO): NO